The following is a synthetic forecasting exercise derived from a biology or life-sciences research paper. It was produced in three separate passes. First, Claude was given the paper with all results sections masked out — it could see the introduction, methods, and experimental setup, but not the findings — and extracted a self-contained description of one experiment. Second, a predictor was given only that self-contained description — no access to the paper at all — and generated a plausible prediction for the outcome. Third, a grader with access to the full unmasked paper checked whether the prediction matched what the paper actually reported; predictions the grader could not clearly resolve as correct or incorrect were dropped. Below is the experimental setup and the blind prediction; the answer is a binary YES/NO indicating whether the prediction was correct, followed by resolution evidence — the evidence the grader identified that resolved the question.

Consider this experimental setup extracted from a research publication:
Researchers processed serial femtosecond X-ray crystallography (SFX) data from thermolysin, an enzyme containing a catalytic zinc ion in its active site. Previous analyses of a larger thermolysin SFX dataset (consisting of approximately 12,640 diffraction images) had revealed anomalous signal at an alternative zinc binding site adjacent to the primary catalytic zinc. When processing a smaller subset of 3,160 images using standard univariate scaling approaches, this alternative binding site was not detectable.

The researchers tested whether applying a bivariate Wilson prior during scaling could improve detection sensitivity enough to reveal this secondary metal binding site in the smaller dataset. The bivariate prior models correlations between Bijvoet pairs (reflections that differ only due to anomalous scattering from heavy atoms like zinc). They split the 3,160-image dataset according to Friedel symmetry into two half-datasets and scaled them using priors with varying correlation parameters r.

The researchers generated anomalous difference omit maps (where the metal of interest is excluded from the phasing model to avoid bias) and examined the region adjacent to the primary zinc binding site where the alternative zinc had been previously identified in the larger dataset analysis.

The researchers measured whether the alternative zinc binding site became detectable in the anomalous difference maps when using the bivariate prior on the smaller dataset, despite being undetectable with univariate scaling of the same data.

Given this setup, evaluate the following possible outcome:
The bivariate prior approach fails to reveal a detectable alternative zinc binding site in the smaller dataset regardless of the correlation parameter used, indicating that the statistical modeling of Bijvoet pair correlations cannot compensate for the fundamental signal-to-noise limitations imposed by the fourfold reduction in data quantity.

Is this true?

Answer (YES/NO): NO